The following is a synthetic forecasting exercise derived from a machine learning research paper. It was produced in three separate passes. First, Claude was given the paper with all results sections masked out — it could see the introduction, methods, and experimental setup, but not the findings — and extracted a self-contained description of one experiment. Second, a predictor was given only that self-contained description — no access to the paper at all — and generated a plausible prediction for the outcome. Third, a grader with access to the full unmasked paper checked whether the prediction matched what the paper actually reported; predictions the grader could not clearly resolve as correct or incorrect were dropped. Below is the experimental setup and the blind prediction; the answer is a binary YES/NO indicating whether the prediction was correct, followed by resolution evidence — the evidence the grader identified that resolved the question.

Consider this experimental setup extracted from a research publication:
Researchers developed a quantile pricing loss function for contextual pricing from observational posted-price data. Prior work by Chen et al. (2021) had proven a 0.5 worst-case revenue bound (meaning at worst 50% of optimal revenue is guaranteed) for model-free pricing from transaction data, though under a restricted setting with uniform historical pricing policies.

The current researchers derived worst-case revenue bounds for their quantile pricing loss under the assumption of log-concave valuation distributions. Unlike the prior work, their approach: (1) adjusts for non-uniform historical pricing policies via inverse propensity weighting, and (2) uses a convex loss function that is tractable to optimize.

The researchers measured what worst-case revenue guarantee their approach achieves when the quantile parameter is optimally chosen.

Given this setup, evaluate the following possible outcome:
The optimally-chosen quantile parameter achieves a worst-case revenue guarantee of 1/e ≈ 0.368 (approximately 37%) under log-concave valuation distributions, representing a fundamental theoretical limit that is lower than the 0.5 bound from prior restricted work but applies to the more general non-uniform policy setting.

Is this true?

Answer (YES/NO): NO